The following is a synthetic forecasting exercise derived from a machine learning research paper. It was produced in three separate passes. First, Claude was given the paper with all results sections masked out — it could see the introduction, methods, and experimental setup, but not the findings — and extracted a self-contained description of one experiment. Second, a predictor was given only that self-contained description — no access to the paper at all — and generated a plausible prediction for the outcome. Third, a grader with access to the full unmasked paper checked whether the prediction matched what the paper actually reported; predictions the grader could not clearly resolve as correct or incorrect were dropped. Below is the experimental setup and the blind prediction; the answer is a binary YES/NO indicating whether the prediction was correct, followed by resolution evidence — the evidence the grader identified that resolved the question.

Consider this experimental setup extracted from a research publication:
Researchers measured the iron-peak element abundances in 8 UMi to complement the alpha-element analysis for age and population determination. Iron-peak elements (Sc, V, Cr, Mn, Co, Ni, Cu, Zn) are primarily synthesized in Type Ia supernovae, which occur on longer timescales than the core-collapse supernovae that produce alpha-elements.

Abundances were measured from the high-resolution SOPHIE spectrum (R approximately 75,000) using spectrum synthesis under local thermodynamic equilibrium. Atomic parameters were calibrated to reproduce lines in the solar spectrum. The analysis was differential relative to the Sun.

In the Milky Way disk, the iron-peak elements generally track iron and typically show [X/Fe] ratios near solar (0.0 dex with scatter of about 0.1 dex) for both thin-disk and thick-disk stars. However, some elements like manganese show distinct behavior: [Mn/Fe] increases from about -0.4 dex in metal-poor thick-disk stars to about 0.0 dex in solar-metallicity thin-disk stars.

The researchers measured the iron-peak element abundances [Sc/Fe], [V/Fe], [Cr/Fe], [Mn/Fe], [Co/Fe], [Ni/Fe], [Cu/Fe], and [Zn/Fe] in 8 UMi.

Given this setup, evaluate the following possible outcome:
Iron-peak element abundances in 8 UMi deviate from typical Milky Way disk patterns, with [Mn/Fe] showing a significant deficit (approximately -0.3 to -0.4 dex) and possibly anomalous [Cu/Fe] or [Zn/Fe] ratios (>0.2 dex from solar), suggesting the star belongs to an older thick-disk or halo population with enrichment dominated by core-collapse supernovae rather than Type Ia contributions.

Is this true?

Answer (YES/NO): NO